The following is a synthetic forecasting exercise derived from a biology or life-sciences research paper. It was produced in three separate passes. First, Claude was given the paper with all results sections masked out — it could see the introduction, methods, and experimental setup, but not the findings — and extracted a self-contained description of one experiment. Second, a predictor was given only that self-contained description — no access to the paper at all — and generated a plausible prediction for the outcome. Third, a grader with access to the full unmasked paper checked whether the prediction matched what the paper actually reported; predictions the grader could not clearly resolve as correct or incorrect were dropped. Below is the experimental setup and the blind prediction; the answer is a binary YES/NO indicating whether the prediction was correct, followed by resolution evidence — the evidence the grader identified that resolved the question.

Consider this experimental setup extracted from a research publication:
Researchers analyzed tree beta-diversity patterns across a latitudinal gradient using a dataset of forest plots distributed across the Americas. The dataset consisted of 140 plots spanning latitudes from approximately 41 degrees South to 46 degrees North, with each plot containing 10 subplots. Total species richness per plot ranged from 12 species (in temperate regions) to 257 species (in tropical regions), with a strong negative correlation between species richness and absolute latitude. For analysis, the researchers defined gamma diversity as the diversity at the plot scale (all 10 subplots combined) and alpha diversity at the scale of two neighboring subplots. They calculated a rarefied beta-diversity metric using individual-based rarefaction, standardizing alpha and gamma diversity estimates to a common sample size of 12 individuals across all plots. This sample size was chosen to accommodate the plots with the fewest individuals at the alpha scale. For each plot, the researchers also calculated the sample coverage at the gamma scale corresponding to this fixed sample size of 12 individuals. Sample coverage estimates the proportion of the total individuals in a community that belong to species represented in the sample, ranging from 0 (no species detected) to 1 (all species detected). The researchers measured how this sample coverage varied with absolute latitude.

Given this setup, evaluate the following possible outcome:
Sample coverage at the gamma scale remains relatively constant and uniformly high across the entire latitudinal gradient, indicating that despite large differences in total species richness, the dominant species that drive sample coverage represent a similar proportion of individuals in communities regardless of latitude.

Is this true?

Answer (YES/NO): NO